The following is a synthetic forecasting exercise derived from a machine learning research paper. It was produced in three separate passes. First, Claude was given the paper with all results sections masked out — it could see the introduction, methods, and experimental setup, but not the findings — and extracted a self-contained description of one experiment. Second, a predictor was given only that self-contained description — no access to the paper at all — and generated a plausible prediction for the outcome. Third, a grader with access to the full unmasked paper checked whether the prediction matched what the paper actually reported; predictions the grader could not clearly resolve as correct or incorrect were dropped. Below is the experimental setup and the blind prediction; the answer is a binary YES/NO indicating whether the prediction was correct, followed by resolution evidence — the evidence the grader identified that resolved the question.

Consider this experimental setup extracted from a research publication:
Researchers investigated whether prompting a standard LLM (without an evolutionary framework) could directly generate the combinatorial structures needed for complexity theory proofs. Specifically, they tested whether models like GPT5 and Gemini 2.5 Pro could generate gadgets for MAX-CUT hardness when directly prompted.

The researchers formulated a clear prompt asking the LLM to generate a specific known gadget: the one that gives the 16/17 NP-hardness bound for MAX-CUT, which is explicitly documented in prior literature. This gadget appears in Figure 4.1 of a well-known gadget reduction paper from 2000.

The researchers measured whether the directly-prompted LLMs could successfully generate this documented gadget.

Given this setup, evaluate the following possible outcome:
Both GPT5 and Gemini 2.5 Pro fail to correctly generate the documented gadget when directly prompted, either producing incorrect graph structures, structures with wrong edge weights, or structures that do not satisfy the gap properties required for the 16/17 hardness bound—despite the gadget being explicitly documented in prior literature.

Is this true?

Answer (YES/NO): YES